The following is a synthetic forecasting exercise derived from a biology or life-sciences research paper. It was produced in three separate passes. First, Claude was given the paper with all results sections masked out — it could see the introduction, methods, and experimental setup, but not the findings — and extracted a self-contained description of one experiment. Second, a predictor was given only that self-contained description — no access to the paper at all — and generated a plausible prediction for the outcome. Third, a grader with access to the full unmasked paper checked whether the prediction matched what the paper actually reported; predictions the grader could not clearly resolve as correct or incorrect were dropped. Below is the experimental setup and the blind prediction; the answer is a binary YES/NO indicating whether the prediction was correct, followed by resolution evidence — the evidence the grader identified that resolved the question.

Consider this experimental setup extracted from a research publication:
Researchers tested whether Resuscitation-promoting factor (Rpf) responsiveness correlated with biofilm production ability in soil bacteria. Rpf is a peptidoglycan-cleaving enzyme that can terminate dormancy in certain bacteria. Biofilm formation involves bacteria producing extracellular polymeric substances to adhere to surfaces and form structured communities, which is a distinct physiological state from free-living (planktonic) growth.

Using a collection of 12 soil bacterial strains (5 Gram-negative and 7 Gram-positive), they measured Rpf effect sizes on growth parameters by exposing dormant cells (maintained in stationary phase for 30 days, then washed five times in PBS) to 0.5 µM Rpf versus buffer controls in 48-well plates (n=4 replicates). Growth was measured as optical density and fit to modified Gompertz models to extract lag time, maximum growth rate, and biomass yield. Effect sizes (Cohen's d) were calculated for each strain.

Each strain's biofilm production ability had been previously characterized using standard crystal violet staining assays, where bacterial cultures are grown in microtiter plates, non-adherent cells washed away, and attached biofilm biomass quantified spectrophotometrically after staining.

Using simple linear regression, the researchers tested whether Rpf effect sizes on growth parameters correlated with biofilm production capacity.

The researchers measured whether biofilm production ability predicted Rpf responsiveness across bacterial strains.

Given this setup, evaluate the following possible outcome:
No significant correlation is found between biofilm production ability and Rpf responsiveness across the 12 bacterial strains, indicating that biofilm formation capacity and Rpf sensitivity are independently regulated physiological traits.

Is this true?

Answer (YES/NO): NO